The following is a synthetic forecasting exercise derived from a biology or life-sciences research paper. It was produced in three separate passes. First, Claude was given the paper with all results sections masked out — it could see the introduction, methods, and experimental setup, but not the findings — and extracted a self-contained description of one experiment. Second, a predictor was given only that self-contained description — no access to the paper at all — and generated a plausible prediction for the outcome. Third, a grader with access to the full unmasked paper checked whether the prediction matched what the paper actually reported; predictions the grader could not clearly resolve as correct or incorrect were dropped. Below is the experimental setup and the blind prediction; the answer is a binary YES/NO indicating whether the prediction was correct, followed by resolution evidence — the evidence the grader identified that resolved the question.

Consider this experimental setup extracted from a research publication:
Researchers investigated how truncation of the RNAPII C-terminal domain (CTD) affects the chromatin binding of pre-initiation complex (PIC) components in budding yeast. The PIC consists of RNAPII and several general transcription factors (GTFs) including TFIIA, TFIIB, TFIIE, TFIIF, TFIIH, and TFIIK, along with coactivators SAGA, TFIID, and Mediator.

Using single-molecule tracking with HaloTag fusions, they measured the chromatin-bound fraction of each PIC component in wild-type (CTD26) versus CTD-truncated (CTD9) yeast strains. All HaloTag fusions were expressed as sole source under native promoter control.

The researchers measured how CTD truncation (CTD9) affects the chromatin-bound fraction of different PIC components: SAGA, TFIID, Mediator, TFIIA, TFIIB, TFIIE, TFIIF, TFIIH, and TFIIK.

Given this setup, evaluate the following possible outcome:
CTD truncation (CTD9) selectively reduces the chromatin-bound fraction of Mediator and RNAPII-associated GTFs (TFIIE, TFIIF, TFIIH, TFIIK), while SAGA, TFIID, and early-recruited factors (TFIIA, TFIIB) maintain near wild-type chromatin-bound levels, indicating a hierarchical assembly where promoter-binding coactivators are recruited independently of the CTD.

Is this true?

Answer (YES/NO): NO